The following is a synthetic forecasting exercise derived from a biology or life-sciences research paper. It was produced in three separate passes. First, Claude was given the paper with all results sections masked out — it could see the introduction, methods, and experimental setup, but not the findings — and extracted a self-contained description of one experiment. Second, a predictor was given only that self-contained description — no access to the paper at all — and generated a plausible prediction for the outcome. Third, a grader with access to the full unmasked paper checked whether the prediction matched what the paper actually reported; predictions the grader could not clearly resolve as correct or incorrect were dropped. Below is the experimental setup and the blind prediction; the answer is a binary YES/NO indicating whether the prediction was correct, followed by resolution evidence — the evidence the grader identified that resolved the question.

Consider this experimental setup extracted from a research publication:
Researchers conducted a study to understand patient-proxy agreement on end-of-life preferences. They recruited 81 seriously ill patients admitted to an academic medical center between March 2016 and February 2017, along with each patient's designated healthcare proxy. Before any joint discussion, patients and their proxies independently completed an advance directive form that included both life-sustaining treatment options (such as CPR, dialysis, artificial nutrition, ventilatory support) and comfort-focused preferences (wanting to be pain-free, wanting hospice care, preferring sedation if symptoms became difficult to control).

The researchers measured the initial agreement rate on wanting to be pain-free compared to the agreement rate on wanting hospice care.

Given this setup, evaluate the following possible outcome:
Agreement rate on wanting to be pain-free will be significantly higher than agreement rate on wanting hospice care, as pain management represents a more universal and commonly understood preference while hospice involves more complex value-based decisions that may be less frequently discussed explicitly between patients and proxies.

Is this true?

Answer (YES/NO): YES